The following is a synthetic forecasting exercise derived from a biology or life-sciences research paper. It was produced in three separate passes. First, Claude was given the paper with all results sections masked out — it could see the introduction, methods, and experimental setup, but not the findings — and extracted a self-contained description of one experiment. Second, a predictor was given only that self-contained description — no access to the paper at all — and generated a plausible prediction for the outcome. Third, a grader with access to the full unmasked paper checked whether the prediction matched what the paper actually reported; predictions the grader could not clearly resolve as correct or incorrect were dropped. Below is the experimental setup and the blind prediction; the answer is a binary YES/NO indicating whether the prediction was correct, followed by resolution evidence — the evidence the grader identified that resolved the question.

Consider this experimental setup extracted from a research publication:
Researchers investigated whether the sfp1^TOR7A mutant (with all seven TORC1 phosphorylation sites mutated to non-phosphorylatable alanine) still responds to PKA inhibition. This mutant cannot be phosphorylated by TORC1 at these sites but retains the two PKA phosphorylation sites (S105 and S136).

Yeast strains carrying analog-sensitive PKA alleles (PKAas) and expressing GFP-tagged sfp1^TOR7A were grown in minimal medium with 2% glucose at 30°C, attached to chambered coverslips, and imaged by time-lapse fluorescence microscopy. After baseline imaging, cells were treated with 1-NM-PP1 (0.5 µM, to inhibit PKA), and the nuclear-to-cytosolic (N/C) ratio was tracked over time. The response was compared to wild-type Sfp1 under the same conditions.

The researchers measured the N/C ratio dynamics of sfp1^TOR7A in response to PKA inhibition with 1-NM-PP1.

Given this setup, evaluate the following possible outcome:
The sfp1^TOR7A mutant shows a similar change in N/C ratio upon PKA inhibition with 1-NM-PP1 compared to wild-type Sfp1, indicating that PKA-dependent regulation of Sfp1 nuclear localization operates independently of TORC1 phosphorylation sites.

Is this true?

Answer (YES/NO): YES